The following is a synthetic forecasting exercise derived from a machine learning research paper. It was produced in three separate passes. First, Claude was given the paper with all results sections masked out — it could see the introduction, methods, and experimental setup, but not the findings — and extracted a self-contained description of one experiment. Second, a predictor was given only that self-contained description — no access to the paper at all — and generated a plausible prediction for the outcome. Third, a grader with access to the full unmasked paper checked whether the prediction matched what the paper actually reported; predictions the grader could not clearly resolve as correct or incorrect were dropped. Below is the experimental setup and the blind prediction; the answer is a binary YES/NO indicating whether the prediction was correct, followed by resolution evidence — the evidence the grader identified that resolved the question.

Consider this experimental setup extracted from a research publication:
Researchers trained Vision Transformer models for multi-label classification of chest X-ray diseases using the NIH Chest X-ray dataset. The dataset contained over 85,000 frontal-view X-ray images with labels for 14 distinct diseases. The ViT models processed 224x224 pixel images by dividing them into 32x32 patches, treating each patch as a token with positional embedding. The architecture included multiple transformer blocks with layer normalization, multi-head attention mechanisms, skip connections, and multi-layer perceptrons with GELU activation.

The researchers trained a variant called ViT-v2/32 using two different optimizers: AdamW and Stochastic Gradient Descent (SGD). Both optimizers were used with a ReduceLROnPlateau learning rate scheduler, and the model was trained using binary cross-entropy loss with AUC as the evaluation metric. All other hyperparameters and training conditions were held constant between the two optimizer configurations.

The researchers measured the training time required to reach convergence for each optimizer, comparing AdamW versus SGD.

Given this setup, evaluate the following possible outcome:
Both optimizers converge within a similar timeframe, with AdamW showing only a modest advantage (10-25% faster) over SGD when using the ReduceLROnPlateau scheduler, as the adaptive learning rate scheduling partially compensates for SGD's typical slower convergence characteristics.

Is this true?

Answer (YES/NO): NO